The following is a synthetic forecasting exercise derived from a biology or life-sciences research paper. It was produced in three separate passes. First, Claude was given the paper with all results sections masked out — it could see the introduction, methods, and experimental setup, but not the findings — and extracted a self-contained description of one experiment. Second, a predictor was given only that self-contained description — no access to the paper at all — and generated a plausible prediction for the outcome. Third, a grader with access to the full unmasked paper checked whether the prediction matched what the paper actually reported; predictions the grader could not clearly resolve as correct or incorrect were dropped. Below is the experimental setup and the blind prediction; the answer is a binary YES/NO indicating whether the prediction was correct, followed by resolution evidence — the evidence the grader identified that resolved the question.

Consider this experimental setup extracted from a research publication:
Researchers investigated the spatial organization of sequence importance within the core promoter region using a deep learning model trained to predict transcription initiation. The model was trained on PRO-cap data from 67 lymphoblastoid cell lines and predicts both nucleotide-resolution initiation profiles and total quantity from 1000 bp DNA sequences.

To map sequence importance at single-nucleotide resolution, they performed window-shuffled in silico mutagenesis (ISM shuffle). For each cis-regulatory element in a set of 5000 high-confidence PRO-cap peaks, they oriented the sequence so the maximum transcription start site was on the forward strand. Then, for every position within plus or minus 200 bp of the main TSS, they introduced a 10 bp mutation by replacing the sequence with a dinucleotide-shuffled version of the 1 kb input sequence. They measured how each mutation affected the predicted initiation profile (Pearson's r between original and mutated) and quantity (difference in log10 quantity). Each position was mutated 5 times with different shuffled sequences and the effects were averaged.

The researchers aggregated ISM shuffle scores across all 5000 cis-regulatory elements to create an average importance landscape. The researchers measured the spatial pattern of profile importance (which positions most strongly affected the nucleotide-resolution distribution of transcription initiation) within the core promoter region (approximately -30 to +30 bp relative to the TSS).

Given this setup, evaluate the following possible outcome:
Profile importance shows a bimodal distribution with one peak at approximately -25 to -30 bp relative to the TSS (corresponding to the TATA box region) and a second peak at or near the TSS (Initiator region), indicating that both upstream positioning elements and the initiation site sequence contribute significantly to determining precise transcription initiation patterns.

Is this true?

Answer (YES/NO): NO